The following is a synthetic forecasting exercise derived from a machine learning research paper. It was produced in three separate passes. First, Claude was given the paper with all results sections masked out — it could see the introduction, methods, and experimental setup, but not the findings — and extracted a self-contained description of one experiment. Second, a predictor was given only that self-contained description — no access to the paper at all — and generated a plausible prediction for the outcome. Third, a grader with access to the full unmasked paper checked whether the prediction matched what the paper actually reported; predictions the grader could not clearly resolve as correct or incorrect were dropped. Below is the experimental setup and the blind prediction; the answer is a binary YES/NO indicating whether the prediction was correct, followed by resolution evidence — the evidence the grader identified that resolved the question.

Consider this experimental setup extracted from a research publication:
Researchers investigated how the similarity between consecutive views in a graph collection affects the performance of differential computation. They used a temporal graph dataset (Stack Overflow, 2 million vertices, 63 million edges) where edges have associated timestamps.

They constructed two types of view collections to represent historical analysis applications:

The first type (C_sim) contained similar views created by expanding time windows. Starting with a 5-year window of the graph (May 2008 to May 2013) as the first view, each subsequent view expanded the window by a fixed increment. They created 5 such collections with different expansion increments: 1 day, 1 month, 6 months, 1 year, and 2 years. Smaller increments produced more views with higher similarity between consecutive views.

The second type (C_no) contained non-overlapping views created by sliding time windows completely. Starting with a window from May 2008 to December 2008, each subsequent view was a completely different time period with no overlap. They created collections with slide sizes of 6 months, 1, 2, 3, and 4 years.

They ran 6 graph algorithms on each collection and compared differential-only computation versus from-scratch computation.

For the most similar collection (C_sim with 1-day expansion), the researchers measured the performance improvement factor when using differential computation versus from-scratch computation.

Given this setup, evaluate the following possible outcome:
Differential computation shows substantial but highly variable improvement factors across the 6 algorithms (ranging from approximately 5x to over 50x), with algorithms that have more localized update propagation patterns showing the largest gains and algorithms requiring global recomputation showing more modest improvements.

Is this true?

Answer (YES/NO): NO